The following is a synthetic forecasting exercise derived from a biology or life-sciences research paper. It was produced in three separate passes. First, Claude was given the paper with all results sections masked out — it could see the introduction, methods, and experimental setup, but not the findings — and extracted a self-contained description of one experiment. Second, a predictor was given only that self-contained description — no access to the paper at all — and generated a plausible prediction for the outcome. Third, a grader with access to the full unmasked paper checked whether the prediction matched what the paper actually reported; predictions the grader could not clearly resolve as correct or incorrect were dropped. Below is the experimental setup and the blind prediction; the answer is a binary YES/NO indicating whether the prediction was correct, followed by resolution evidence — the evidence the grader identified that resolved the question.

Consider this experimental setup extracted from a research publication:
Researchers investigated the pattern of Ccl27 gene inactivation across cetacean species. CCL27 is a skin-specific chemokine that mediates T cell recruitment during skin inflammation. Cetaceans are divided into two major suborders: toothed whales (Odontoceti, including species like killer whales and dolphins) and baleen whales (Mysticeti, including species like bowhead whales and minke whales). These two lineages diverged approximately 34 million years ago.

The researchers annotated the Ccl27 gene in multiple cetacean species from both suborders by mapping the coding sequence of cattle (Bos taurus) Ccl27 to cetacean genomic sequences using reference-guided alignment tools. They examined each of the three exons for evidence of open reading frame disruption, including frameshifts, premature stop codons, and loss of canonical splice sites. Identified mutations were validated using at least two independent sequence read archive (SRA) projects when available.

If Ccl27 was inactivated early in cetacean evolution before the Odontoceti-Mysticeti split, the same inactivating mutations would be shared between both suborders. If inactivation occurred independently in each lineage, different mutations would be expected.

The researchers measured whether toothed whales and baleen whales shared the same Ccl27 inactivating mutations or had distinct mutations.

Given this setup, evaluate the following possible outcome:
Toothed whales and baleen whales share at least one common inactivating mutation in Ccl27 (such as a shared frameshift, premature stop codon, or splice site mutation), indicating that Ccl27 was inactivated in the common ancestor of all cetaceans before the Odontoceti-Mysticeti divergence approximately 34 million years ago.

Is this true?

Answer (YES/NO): YES